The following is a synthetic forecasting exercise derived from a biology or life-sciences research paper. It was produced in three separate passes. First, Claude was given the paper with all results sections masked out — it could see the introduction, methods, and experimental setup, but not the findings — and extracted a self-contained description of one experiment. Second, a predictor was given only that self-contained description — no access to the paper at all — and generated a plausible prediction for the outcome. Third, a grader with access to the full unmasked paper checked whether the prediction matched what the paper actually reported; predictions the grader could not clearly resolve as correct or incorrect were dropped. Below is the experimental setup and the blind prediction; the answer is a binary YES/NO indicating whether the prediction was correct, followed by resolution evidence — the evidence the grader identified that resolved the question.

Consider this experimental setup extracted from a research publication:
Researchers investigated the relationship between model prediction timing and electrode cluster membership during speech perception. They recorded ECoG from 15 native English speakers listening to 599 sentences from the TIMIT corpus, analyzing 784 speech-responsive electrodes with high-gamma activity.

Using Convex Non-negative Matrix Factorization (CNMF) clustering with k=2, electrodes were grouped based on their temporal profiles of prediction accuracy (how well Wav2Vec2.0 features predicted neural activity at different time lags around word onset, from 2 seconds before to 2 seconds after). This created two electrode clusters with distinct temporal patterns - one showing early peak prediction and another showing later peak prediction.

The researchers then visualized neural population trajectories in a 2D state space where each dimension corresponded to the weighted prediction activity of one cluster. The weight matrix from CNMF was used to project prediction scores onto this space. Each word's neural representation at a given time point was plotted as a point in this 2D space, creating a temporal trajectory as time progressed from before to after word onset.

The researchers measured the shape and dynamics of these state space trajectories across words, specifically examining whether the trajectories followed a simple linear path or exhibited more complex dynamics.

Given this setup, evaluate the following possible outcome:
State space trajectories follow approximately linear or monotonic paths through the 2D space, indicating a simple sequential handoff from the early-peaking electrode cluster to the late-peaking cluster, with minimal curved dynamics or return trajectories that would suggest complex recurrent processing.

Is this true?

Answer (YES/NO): NO